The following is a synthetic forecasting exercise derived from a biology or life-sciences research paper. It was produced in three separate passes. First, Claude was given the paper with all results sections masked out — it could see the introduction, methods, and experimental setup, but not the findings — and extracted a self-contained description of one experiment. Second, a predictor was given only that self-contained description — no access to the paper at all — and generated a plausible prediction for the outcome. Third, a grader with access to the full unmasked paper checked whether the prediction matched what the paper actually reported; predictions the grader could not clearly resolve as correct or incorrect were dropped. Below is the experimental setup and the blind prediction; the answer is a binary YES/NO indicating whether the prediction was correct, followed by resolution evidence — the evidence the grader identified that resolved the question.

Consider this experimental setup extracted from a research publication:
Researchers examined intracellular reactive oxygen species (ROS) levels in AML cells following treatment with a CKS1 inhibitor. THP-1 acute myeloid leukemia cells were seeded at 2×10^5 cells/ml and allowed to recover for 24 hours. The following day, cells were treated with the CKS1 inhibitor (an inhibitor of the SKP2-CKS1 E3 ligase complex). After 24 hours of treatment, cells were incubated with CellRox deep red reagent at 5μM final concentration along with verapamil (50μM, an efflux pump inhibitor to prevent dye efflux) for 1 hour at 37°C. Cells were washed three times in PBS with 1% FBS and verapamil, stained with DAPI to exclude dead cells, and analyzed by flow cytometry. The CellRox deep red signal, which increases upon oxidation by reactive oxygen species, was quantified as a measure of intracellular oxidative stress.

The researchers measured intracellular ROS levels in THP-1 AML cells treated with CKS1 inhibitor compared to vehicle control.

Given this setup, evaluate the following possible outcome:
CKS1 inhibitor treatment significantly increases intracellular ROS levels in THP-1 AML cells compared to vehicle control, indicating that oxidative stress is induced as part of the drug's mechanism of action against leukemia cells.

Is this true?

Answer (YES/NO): YES